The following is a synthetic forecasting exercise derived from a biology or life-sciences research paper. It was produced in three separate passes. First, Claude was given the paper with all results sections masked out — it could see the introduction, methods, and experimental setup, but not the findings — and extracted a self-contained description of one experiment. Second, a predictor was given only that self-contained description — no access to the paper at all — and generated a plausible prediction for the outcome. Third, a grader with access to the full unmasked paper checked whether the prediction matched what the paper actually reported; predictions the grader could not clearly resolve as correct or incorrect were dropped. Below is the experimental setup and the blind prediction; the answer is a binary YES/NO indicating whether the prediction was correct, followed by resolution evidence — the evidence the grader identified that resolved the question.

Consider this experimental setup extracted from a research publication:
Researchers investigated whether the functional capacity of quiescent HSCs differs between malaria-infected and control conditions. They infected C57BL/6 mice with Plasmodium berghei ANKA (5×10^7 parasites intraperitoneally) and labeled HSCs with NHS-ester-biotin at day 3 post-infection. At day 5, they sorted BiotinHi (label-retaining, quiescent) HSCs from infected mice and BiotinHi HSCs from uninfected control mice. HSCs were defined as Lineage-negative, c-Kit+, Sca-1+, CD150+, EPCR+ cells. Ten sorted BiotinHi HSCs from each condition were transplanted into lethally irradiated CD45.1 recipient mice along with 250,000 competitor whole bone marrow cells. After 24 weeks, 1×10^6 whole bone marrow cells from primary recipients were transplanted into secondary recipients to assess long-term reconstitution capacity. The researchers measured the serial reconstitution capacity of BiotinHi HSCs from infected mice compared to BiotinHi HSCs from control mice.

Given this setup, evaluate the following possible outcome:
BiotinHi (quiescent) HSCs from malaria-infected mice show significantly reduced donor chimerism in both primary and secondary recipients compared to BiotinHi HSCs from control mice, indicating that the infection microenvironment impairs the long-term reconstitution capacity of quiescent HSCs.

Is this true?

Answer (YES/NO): NO